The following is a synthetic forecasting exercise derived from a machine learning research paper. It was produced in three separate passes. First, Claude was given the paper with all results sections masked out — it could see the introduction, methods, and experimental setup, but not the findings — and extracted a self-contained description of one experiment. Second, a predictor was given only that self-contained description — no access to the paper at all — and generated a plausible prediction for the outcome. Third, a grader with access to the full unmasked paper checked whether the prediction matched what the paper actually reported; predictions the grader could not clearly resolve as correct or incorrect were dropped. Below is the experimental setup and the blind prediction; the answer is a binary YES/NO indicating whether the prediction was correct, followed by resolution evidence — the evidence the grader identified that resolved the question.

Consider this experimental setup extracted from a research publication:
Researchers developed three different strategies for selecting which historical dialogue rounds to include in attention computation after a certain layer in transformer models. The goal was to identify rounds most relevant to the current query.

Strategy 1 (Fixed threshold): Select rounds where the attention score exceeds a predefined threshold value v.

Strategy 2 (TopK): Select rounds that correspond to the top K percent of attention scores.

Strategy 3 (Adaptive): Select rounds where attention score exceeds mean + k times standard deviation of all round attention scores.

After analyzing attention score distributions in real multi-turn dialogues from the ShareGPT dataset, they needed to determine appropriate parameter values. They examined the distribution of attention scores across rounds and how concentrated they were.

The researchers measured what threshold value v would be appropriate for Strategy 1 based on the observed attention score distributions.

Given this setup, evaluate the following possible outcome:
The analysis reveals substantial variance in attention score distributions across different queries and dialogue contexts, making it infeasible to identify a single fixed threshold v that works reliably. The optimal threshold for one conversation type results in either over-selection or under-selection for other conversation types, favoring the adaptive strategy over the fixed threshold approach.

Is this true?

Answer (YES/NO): NO